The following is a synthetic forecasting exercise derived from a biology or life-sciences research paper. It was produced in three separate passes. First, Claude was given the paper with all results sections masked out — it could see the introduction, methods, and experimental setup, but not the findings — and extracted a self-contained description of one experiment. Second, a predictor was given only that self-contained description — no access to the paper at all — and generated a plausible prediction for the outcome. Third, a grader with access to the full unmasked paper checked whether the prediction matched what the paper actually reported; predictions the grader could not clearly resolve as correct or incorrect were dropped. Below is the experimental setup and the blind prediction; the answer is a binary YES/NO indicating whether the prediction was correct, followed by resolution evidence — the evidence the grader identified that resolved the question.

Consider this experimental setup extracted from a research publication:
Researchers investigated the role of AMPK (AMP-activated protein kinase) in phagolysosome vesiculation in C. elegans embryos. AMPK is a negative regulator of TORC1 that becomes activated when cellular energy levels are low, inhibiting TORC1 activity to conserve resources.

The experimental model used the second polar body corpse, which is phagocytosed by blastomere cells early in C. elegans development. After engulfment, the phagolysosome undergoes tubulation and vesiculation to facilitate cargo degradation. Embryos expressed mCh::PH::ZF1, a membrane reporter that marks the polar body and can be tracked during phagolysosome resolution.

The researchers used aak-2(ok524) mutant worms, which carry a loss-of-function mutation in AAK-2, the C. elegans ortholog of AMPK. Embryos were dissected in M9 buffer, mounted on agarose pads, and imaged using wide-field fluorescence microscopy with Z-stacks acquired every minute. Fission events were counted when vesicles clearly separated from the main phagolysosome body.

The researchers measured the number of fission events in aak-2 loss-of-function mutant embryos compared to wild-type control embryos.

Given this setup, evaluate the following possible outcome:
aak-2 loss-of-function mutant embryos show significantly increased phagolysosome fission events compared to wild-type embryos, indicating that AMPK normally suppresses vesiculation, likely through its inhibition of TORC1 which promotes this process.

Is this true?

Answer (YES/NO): YES